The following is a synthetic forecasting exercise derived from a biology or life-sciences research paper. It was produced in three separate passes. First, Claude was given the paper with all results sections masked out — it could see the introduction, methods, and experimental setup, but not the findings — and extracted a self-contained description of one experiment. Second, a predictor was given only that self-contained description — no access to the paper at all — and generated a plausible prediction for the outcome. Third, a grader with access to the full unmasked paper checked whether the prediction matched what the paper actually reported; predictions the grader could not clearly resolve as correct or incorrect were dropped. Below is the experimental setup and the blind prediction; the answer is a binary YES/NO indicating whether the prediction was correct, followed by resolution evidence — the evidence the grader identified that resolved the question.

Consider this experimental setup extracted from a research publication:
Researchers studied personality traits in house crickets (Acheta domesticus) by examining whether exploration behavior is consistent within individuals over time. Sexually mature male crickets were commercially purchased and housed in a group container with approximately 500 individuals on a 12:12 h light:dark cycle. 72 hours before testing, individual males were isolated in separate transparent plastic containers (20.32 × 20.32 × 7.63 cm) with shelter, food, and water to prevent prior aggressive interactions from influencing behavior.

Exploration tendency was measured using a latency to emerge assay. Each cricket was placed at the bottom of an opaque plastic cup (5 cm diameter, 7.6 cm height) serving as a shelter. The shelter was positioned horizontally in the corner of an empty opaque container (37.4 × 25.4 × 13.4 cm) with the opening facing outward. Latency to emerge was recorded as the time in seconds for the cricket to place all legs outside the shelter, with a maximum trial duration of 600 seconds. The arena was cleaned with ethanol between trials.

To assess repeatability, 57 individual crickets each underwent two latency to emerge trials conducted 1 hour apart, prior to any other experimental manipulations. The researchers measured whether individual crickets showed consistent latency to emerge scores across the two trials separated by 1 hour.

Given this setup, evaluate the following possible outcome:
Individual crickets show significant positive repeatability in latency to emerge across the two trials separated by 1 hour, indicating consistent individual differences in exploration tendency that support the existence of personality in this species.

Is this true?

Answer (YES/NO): YES